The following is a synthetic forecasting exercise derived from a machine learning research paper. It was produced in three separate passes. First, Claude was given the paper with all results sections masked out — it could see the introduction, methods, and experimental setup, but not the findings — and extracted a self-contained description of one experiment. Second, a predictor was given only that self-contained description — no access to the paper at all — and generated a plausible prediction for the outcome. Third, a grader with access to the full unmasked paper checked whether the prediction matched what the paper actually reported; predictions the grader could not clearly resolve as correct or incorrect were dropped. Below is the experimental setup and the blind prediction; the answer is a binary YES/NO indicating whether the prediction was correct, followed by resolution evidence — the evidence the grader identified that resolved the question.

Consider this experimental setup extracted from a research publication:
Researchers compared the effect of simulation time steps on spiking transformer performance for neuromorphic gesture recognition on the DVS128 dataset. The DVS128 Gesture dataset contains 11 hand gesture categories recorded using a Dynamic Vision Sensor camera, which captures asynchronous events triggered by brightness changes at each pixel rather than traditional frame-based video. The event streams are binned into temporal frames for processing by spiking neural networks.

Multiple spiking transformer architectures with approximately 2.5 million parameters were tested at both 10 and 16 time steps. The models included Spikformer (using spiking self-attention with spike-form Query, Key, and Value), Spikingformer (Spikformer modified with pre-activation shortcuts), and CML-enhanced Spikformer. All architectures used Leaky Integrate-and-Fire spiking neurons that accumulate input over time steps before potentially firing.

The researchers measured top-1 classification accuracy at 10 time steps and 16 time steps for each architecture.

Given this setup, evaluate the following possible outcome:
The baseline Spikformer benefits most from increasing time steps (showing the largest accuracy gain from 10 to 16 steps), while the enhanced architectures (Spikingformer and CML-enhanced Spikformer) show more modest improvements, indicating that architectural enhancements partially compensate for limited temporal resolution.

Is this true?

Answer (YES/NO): NO